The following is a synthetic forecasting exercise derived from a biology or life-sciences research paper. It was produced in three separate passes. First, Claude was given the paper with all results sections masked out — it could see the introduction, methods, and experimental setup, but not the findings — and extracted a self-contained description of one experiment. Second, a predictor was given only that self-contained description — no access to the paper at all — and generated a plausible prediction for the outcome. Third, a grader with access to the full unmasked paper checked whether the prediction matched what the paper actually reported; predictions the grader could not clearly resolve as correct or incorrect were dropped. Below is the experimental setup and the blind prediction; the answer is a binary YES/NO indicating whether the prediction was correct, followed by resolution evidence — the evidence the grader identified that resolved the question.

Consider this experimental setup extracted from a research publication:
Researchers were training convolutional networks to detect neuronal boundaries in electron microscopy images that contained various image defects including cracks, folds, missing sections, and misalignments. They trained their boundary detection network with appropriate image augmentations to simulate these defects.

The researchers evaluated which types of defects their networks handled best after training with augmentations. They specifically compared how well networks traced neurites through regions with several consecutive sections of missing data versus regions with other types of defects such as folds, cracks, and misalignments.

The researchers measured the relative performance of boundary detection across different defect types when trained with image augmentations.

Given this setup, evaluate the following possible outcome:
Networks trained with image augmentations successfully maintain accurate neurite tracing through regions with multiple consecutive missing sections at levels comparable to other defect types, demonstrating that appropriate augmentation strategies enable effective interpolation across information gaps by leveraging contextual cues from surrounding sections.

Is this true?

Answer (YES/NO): NO